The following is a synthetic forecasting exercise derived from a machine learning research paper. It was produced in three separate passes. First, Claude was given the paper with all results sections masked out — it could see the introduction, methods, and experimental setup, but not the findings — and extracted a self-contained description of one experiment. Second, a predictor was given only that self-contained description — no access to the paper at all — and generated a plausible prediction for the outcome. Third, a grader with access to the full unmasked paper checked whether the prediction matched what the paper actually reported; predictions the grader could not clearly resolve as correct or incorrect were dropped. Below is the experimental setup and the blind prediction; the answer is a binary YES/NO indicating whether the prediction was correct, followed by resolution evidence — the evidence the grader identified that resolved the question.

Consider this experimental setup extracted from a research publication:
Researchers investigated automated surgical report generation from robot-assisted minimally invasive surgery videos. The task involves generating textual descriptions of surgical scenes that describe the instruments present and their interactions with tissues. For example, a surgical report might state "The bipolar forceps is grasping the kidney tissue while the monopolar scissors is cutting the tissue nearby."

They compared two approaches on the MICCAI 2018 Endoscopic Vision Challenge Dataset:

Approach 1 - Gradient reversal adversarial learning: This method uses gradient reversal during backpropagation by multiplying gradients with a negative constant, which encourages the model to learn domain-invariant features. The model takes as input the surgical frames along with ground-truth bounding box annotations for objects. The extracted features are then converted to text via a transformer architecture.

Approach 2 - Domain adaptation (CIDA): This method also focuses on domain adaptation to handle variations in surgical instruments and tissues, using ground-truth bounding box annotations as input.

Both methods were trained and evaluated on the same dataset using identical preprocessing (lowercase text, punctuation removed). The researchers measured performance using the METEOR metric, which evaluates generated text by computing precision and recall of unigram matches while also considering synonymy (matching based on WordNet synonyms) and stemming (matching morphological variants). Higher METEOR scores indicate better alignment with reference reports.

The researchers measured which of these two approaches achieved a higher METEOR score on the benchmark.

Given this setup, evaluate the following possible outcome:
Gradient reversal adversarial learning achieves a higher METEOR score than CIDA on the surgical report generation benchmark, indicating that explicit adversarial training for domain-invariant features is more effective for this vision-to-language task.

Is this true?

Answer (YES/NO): YES